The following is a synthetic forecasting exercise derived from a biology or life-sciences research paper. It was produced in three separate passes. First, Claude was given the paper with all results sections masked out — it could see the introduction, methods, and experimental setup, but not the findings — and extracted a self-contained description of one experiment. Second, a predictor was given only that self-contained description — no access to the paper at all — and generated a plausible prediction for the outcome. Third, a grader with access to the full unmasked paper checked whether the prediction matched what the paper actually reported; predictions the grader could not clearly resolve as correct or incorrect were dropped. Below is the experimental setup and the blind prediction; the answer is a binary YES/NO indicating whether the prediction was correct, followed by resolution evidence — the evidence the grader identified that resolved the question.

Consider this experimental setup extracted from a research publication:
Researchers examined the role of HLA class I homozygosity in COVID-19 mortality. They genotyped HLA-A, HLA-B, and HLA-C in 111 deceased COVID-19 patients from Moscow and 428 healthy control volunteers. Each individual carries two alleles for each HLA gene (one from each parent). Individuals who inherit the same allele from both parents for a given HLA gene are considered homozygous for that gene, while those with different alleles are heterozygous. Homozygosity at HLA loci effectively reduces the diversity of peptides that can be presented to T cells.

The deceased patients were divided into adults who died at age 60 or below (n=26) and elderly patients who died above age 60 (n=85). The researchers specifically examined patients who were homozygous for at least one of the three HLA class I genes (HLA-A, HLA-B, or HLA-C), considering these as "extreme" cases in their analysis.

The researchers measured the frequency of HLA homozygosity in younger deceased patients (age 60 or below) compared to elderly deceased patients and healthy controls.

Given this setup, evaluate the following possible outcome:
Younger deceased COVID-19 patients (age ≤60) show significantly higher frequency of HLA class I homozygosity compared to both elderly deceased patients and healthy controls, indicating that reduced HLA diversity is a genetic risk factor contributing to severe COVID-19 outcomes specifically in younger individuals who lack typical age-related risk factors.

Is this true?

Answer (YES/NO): YES